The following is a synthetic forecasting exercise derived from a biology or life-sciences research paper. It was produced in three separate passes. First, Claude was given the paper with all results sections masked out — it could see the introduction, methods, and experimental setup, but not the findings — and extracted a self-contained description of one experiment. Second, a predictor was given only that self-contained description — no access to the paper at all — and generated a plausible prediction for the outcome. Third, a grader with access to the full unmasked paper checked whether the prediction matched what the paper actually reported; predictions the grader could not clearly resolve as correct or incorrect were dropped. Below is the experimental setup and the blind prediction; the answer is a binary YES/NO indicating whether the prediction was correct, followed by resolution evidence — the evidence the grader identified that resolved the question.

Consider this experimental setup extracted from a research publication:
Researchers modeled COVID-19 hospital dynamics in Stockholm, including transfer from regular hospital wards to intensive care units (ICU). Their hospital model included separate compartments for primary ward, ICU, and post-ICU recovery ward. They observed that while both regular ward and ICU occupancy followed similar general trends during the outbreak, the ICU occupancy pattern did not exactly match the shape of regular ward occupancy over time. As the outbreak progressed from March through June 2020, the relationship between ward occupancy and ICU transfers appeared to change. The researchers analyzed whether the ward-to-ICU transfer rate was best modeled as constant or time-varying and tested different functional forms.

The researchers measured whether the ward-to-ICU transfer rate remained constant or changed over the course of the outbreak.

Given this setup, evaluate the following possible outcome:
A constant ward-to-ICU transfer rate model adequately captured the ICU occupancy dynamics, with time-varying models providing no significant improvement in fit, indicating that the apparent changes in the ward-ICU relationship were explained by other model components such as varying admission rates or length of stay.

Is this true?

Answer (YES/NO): NO